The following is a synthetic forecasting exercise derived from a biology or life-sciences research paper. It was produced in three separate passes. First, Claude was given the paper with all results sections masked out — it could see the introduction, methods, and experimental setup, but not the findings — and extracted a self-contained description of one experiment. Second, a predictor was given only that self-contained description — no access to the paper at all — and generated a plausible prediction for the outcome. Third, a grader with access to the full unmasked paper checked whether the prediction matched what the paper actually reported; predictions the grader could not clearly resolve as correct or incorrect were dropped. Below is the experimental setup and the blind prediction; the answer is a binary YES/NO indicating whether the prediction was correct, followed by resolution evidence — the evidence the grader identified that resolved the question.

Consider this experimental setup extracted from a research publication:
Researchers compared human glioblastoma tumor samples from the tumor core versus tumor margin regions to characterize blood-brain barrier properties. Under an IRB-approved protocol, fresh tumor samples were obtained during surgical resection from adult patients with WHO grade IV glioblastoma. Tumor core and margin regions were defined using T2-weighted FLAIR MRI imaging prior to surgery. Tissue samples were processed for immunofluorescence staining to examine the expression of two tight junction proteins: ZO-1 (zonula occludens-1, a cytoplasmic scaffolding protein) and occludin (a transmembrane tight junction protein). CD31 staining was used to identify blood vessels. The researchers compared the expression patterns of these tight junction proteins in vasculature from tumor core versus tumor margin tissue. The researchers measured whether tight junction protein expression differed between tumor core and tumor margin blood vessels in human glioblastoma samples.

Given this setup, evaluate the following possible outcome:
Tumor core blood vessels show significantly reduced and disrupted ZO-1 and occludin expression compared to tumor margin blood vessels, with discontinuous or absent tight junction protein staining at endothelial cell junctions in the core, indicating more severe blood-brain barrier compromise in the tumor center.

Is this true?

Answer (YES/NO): YES